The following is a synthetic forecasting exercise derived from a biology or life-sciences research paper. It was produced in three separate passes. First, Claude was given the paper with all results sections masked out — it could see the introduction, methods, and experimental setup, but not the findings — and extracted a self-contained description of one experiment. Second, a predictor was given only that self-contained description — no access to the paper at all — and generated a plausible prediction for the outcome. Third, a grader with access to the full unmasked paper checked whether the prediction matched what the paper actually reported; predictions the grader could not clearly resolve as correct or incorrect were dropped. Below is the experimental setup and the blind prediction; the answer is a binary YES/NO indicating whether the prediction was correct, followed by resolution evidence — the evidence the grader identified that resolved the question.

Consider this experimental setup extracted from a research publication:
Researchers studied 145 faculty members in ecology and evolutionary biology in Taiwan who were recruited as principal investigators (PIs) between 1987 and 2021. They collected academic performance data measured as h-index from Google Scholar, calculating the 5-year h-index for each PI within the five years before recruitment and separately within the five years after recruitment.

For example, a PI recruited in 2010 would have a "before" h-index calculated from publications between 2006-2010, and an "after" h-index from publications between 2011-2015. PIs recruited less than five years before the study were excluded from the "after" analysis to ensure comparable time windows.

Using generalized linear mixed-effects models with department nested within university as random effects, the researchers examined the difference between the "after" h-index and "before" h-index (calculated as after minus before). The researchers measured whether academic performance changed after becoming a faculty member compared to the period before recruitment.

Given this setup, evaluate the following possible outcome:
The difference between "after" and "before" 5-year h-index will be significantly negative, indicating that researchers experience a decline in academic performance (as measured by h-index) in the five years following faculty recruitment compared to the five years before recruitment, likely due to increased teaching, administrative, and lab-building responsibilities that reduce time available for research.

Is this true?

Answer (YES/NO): NO